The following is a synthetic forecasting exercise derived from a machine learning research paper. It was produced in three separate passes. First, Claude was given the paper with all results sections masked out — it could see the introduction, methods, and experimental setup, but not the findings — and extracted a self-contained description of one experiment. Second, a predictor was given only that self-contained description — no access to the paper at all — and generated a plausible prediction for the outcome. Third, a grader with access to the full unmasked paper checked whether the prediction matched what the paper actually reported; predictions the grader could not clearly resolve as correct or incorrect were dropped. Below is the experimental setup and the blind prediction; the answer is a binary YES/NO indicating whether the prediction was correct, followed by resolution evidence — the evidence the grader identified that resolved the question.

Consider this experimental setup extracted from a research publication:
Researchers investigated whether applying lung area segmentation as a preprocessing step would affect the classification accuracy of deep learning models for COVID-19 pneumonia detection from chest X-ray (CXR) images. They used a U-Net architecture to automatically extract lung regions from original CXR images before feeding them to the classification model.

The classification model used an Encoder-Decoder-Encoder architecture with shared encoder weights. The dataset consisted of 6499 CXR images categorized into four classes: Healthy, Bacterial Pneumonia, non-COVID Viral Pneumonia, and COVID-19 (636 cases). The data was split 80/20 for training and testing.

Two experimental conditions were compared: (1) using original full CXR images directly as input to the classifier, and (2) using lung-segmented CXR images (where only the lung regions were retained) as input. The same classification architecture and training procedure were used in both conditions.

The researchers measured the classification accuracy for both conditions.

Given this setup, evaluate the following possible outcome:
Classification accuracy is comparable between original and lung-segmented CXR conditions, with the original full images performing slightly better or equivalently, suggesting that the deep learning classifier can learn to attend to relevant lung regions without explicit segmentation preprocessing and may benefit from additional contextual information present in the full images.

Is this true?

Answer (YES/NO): NO